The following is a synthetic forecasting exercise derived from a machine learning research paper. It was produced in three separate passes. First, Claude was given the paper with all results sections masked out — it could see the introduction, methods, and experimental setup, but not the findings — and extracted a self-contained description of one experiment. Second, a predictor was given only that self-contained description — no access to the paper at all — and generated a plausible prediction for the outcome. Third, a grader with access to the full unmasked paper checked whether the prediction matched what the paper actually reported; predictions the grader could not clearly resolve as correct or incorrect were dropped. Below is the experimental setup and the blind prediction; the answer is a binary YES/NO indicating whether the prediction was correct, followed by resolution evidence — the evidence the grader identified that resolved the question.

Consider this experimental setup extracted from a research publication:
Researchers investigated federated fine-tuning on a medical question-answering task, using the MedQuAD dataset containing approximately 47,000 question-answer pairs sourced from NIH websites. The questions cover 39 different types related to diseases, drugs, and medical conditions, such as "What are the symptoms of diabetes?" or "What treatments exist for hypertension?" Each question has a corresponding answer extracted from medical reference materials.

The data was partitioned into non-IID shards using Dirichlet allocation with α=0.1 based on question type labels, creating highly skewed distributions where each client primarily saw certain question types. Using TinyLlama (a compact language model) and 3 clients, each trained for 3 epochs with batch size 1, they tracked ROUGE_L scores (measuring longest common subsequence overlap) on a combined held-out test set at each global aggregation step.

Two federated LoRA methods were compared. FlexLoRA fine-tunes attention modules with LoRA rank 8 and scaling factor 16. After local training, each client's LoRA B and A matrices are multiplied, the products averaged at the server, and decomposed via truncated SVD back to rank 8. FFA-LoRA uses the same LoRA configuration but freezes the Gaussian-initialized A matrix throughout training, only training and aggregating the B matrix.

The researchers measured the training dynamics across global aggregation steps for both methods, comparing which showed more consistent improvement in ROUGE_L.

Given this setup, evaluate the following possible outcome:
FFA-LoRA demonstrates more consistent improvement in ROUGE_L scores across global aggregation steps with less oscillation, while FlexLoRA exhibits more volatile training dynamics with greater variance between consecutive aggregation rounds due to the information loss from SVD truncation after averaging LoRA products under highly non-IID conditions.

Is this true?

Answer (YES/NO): NO